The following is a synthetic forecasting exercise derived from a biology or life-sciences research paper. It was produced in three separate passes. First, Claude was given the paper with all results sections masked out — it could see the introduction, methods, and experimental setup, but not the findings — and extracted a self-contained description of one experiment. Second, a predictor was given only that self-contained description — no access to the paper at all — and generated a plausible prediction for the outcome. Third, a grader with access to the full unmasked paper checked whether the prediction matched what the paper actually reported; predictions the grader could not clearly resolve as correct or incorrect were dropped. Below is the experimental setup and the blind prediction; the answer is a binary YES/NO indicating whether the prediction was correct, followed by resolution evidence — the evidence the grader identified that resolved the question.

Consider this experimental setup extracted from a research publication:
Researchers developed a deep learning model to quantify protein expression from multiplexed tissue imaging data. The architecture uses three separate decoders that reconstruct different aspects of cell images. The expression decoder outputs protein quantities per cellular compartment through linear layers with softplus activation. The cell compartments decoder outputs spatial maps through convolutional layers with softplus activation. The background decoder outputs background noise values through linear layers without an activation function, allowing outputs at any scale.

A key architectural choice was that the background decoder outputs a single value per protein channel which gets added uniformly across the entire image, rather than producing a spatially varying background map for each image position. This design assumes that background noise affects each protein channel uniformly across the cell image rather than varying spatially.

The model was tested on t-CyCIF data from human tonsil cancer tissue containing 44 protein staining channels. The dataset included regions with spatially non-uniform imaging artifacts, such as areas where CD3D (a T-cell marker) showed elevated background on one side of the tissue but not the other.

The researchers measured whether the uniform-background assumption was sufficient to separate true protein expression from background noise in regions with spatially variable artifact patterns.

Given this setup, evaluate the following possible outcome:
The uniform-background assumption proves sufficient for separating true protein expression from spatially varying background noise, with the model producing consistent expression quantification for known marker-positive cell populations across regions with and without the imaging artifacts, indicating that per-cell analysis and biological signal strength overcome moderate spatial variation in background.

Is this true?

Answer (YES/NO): YES